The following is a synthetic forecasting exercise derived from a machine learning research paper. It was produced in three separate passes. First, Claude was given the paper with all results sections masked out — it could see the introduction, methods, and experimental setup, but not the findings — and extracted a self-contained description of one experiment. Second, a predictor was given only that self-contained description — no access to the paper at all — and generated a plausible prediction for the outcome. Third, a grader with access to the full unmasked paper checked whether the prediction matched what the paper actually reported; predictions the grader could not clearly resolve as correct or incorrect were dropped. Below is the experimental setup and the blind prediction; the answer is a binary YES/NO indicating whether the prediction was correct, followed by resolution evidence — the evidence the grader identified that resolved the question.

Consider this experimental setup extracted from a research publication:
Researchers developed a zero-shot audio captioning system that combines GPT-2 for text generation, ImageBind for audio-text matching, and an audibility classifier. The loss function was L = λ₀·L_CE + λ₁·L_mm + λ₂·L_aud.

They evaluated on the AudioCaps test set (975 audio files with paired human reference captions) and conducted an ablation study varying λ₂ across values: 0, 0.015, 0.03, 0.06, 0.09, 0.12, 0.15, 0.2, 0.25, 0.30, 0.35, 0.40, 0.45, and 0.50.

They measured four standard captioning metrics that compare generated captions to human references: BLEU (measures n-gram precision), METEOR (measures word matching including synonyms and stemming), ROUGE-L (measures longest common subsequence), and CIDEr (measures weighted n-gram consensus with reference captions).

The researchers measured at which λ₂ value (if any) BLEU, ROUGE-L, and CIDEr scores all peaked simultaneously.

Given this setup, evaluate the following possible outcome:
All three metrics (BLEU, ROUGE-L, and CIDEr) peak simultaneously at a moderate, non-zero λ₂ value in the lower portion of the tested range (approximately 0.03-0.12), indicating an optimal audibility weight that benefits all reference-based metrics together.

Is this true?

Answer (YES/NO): NO